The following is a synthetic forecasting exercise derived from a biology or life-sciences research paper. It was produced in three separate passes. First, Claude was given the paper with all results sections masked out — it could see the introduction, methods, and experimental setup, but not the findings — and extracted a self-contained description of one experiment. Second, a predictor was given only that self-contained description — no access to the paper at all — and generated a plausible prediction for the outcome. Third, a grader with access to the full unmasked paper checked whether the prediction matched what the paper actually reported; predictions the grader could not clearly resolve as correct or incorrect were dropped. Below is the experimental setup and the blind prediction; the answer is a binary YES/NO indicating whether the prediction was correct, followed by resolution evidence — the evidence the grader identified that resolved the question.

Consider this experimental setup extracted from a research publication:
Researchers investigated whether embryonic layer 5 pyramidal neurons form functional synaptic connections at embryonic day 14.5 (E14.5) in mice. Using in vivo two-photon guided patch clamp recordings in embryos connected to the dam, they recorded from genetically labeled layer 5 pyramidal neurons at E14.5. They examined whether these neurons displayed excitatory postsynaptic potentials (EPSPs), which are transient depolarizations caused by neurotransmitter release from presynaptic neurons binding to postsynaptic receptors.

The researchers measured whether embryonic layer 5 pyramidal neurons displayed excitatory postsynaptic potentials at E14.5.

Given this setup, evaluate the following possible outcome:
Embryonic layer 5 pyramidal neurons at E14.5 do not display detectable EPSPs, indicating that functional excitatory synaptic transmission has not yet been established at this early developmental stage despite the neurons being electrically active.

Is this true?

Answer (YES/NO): NO